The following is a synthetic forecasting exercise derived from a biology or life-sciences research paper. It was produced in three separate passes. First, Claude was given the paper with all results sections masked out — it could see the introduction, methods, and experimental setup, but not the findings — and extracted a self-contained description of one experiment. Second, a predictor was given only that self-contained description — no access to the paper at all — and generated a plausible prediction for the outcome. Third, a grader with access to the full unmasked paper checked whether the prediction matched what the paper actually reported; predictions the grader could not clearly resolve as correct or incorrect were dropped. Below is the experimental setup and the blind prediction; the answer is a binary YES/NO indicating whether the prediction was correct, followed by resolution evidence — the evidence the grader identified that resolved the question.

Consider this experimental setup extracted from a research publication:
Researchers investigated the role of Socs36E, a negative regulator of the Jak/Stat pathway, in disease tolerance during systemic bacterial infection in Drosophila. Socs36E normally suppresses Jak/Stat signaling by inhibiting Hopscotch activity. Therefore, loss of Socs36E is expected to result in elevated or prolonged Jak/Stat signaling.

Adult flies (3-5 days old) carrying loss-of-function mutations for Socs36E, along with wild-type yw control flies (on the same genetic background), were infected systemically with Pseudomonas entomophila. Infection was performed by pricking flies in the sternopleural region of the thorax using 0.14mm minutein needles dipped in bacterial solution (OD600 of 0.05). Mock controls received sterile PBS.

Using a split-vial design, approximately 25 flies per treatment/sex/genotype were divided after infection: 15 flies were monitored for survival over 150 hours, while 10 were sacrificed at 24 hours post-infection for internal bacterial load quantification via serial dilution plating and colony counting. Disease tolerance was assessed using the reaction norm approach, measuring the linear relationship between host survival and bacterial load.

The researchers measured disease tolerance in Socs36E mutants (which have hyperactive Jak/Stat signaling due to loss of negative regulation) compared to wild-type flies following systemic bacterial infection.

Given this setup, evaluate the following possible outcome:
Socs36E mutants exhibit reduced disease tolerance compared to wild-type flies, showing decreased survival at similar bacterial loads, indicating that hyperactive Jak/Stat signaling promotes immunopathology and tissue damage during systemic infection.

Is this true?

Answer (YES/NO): NO